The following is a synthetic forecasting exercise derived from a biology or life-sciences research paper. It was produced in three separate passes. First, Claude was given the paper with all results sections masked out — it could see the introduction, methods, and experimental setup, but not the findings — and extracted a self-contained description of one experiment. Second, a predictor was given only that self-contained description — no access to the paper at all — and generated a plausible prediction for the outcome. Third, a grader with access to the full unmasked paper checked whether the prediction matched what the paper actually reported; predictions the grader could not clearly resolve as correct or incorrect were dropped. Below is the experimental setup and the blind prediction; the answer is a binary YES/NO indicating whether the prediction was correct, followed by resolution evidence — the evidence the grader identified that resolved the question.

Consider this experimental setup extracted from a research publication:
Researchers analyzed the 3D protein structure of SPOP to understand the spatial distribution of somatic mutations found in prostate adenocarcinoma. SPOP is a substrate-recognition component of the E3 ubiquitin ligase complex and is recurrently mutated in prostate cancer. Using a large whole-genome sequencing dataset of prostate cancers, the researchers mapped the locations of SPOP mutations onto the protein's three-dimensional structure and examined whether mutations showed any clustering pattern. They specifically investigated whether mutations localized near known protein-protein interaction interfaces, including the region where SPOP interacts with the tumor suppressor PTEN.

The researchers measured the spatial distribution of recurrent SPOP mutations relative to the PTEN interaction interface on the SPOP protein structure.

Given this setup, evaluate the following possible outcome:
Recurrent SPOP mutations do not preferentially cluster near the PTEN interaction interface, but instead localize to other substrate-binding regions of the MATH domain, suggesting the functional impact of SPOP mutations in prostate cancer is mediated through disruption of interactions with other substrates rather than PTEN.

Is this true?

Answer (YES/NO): NO